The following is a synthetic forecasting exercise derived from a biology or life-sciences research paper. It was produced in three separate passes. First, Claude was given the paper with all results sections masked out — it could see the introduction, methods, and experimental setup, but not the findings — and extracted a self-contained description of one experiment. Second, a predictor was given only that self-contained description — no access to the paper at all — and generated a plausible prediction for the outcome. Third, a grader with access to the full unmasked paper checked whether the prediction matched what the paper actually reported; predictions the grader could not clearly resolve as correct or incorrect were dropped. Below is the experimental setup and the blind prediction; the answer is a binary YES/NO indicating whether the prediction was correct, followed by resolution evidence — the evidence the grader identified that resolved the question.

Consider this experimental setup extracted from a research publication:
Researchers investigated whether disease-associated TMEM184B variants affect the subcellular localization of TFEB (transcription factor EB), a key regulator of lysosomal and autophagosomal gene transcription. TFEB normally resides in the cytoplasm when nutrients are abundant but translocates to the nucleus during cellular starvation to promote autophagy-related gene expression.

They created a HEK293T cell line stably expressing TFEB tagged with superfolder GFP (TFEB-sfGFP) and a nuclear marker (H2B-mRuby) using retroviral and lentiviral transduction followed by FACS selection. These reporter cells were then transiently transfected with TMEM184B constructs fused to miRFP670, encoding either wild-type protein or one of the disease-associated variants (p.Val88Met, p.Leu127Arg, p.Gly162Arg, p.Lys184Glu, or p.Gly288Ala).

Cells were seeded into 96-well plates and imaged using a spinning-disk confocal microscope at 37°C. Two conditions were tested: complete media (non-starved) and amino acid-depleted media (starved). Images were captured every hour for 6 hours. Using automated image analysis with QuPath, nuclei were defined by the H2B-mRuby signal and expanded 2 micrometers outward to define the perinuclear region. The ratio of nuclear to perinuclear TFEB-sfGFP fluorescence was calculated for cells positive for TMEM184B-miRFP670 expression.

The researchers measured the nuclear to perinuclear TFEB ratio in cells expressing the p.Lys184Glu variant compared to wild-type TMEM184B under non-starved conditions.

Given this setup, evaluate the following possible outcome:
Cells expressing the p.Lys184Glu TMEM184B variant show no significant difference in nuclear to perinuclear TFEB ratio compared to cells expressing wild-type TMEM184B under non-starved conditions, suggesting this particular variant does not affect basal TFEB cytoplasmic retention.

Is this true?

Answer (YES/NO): NO